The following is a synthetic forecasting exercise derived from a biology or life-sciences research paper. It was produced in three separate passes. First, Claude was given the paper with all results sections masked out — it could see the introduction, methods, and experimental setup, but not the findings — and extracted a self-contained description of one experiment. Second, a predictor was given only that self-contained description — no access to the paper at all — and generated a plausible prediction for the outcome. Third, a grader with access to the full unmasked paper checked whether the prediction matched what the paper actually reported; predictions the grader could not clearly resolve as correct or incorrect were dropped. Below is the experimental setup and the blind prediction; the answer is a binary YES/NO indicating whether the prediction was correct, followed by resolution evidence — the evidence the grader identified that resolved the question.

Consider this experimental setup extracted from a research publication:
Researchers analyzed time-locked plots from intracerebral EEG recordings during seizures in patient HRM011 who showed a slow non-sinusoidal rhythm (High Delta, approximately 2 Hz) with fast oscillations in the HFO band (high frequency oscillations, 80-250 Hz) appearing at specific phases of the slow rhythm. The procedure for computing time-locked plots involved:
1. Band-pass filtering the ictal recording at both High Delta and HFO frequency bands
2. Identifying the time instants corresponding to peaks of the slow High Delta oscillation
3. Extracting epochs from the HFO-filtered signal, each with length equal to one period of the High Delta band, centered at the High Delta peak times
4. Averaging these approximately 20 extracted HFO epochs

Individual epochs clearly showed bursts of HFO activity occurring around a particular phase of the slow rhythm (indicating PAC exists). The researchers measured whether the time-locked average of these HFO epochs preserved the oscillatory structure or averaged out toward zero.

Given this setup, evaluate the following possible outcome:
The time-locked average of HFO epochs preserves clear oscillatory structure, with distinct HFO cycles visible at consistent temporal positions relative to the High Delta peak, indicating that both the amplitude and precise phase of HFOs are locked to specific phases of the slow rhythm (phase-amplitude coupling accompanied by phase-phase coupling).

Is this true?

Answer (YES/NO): NO